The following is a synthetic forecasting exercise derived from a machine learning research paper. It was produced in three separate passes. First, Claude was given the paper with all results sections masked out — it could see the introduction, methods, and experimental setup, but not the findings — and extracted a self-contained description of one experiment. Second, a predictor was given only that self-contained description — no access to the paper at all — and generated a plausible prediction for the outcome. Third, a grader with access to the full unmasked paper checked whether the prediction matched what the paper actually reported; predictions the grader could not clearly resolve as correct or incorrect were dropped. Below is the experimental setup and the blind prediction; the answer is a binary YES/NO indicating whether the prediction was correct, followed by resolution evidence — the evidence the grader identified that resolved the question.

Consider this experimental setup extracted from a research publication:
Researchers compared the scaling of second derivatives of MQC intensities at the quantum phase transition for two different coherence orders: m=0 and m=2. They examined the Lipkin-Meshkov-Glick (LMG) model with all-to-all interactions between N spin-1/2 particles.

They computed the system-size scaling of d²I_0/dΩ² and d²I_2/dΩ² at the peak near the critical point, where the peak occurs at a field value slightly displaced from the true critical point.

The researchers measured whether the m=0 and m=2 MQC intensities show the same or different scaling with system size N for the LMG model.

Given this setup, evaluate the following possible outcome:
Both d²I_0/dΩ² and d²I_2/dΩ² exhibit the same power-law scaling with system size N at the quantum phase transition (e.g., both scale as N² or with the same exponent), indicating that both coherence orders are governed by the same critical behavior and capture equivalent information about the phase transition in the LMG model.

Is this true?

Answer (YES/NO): NO